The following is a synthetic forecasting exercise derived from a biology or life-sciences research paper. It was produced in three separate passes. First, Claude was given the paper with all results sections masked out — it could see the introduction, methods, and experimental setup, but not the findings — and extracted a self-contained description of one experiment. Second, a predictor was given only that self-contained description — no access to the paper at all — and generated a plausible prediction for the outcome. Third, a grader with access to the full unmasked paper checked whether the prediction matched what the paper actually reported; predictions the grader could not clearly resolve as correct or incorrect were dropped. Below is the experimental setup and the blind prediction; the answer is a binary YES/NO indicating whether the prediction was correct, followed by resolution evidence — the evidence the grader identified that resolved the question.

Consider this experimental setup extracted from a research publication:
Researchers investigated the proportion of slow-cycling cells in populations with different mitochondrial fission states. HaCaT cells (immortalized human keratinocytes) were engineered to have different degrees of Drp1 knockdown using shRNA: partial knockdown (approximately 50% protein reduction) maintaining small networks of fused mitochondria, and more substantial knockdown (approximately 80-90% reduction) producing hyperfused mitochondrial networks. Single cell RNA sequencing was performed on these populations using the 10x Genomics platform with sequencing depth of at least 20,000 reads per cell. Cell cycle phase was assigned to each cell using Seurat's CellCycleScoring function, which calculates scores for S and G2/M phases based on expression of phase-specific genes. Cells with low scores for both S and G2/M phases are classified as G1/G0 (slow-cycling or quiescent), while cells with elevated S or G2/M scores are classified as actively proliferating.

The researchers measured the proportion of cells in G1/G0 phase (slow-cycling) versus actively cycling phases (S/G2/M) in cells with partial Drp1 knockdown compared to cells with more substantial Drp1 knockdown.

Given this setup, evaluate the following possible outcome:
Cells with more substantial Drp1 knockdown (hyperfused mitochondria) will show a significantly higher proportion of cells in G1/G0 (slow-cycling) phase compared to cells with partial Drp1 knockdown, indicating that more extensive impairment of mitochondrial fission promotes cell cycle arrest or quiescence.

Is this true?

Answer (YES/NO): NO